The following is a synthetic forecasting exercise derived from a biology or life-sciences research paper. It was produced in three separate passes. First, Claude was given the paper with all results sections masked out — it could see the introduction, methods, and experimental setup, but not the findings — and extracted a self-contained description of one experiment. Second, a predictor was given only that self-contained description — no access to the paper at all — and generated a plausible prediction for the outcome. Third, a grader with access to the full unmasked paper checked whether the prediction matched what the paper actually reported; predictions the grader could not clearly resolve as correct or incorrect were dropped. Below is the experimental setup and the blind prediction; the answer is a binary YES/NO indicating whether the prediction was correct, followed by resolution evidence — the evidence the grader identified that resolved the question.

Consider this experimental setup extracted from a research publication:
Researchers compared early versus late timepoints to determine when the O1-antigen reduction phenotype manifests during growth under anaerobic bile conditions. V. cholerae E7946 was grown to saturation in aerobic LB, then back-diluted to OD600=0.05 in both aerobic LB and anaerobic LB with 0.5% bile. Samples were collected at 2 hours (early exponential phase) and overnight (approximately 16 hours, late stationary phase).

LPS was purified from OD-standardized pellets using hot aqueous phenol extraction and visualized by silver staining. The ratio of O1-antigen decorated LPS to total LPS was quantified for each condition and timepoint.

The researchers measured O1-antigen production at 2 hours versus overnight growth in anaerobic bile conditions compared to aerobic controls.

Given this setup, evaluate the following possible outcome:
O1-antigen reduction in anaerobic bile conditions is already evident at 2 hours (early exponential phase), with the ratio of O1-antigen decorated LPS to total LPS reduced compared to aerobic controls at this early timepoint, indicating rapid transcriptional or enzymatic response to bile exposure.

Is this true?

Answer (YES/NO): YES